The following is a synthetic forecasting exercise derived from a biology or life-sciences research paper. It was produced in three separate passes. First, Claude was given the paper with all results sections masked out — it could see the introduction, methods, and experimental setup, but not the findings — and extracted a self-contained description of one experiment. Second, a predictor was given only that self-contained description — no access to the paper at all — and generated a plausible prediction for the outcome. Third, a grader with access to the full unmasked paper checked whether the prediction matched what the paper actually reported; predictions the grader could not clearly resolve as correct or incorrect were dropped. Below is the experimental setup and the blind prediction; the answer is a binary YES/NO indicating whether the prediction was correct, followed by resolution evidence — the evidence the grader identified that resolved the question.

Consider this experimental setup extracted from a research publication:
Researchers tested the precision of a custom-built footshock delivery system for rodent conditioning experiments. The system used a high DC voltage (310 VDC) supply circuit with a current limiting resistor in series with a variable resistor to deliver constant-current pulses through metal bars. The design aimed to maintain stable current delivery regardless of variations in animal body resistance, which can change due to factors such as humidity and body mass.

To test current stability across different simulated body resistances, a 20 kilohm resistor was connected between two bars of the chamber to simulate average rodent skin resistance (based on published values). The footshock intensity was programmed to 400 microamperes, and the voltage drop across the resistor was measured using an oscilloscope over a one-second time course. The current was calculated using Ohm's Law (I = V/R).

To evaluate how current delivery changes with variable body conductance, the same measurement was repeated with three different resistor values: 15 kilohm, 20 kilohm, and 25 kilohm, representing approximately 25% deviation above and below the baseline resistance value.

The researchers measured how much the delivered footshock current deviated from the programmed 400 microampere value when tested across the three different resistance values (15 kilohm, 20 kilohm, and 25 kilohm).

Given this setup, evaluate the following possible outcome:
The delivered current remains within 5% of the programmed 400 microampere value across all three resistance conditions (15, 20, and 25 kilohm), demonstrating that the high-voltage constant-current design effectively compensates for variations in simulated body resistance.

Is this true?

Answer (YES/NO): YES